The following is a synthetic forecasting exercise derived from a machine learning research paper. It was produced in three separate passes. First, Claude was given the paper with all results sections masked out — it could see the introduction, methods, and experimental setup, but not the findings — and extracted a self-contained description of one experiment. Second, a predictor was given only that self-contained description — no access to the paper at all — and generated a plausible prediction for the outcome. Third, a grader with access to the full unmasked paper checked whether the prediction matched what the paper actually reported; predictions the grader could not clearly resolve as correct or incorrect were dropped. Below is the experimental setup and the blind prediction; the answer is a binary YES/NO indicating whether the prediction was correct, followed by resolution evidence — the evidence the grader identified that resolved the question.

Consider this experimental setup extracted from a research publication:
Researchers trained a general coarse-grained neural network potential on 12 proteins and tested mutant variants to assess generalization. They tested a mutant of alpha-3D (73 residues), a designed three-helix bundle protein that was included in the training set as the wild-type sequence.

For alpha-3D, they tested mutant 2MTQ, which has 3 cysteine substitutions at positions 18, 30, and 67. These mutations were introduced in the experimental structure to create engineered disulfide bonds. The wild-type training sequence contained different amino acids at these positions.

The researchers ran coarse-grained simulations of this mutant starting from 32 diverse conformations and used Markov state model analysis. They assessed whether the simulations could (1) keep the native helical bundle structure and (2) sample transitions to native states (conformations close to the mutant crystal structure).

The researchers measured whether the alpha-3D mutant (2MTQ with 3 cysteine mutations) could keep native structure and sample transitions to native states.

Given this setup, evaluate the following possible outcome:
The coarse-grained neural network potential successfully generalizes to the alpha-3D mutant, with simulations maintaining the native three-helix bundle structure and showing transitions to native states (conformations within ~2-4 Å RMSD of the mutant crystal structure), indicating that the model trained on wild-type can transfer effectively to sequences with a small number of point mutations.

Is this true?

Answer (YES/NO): YES